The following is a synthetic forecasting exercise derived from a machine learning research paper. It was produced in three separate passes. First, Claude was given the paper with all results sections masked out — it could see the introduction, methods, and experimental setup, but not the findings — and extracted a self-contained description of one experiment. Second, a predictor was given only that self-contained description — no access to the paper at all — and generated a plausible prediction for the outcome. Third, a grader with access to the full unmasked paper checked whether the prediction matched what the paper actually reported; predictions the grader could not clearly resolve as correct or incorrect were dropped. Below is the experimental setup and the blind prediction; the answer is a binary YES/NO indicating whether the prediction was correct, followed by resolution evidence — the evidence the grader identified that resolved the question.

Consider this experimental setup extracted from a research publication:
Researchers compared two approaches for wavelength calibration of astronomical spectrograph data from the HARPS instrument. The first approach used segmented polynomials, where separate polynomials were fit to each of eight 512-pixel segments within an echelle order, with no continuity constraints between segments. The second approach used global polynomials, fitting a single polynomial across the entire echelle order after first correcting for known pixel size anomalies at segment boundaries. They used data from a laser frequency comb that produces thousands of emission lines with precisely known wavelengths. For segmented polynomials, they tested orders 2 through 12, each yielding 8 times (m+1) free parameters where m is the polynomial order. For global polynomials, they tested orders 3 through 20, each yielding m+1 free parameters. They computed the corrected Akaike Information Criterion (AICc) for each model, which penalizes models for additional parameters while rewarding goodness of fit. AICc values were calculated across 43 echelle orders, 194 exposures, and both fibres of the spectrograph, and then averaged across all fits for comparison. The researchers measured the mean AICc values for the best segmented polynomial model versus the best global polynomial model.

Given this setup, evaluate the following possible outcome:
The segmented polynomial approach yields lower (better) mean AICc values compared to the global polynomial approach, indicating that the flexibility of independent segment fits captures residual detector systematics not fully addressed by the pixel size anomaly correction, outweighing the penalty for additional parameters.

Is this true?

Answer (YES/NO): YES